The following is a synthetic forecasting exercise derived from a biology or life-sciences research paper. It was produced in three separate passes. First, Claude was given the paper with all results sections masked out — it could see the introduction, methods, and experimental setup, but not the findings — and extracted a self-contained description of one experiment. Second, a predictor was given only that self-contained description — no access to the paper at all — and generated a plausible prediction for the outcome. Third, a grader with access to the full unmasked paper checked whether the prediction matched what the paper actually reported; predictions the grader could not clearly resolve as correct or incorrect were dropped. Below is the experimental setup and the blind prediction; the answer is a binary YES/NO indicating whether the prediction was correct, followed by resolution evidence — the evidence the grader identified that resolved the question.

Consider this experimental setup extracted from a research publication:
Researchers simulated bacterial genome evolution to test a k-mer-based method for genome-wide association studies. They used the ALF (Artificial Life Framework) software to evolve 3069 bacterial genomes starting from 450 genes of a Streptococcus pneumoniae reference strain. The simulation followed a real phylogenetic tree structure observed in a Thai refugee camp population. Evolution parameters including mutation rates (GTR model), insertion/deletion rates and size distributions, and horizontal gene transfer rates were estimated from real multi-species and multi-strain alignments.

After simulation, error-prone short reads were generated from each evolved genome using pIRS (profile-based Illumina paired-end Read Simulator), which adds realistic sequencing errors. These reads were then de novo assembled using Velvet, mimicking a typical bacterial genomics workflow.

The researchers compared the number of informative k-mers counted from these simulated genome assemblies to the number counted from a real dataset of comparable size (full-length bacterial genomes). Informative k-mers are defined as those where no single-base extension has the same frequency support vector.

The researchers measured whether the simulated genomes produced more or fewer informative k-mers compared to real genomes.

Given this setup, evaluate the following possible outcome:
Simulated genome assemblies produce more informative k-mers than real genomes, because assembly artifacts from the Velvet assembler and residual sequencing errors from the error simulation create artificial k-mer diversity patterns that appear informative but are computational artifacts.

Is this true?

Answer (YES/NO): NO